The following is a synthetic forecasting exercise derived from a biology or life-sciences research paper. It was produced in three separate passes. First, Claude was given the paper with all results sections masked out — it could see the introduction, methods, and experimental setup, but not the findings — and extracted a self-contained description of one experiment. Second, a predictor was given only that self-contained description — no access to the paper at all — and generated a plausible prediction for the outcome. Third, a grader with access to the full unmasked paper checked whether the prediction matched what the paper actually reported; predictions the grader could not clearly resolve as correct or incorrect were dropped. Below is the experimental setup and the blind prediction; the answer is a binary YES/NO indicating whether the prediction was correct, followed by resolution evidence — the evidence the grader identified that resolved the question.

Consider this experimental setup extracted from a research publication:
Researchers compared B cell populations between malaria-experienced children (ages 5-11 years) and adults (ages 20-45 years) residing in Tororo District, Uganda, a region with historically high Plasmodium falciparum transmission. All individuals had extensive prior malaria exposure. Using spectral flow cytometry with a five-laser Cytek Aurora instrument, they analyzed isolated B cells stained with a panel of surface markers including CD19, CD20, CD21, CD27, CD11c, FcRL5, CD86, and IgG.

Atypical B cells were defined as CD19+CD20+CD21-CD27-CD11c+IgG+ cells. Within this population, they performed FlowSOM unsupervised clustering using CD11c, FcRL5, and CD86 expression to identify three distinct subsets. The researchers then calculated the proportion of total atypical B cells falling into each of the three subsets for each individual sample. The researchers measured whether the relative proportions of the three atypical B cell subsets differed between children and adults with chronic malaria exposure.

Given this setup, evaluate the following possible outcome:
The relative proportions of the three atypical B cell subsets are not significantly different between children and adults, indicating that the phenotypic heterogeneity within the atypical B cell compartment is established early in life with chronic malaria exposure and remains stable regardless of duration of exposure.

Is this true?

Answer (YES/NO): NO